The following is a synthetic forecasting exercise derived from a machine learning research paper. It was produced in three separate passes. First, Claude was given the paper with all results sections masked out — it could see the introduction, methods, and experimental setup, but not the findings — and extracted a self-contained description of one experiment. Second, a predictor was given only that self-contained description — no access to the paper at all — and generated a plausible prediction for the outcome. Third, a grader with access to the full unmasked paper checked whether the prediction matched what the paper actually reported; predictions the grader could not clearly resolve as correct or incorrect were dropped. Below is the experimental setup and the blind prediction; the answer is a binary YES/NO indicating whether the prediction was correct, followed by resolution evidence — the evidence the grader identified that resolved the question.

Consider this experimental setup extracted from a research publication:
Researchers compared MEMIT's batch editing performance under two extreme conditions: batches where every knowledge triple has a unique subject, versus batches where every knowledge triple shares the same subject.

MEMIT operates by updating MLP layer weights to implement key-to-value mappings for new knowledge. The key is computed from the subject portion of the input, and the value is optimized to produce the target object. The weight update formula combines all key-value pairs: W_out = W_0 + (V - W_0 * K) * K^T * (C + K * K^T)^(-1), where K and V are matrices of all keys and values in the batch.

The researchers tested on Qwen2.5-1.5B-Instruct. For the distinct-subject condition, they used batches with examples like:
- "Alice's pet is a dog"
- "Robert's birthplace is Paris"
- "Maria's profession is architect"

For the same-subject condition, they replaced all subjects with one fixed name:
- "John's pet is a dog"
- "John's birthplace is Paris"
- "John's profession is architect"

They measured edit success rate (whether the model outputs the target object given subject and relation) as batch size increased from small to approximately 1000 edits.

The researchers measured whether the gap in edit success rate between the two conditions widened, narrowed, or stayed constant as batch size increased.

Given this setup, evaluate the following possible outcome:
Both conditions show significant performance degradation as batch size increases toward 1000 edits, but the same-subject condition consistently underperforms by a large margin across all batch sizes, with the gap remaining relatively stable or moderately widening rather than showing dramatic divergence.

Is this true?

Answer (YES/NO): NO